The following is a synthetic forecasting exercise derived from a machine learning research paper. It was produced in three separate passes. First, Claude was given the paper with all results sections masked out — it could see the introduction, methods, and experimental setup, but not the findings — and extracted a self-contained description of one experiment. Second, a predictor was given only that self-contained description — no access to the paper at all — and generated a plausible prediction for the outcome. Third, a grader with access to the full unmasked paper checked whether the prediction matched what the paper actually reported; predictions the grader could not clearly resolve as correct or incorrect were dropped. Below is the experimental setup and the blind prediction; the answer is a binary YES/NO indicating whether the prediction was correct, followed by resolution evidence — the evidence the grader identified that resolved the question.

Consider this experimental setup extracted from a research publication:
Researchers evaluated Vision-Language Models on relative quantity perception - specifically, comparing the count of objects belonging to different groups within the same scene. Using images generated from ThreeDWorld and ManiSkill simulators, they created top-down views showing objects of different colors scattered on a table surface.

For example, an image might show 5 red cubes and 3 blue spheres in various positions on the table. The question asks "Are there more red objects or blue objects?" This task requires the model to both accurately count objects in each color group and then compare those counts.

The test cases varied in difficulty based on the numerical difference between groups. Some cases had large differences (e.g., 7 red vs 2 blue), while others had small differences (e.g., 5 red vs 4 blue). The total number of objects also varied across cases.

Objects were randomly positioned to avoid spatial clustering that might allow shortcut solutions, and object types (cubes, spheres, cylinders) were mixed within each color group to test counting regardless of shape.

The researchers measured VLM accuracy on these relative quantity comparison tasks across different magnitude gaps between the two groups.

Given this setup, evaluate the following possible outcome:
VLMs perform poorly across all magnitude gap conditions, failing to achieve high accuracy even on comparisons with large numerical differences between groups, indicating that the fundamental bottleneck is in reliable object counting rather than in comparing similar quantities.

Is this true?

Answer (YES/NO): NO